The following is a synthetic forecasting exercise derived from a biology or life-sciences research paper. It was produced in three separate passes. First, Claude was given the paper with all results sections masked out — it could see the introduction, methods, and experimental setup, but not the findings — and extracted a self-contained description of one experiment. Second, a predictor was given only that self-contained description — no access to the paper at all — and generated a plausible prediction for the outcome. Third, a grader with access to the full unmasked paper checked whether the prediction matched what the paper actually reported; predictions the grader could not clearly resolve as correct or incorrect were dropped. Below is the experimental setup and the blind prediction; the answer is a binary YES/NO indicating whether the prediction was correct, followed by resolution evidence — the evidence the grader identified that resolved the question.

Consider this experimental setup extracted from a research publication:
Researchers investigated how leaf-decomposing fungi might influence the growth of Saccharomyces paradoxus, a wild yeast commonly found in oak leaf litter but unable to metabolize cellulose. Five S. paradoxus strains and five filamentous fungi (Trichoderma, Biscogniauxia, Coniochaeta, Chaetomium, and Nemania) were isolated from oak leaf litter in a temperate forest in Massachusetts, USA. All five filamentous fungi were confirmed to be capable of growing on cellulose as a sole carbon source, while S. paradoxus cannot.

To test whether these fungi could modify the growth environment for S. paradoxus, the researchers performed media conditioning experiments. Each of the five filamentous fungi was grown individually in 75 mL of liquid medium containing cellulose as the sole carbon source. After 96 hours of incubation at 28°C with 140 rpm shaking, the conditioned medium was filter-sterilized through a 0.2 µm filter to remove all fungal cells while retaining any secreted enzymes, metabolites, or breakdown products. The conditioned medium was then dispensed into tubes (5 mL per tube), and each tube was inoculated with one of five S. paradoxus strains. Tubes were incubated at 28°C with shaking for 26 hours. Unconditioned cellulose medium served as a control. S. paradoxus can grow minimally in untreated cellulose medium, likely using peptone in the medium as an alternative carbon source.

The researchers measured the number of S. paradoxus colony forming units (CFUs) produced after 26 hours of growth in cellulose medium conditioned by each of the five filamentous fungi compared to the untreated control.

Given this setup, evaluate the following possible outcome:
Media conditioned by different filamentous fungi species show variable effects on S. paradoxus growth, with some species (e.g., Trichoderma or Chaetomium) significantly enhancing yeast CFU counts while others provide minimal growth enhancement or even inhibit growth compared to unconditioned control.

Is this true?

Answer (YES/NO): NO